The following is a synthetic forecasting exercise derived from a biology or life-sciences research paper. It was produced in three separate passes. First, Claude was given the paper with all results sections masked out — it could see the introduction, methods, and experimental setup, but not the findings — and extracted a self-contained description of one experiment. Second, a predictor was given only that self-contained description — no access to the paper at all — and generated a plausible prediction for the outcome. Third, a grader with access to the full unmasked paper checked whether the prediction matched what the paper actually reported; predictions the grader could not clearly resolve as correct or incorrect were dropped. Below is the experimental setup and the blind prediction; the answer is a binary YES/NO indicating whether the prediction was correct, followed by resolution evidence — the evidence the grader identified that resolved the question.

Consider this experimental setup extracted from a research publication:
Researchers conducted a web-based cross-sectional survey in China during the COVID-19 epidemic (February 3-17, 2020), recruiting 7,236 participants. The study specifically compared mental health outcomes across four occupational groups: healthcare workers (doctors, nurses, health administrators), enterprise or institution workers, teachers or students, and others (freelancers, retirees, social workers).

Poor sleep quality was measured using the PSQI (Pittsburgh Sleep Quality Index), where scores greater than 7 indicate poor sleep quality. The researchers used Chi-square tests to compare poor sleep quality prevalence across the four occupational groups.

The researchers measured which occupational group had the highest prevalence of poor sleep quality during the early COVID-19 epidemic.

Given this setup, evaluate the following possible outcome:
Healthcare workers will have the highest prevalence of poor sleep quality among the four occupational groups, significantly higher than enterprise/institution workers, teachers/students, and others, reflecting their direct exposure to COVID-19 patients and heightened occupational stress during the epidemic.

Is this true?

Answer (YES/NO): YES